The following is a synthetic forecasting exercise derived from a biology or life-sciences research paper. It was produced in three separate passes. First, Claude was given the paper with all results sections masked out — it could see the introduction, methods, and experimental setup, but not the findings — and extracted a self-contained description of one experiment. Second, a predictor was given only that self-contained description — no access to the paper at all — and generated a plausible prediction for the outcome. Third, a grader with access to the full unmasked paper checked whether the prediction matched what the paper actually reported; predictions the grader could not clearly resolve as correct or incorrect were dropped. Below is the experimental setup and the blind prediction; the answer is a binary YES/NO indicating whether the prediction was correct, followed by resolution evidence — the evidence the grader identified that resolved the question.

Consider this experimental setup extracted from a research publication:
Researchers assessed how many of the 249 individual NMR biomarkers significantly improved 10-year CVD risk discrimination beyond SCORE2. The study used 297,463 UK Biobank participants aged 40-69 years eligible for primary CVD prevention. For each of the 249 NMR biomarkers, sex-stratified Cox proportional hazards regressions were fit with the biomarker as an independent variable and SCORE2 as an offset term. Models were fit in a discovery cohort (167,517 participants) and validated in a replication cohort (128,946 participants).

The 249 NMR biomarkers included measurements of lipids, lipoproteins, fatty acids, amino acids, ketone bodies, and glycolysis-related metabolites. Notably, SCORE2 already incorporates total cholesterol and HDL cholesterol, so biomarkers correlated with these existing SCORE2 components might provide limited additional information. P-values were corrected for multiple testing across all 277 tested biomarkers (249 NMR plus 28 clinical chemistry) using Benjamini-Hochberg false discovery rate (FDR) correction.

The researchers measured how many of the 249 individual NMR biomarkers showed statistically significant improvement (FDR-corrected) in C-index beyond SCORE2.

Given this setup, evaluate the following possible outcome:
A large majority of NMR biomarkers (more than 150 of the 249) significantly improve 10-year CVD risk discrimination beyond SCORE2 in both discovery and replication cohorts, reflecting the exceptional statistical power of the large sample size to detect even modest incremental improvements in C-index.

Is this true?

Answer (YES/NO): NO